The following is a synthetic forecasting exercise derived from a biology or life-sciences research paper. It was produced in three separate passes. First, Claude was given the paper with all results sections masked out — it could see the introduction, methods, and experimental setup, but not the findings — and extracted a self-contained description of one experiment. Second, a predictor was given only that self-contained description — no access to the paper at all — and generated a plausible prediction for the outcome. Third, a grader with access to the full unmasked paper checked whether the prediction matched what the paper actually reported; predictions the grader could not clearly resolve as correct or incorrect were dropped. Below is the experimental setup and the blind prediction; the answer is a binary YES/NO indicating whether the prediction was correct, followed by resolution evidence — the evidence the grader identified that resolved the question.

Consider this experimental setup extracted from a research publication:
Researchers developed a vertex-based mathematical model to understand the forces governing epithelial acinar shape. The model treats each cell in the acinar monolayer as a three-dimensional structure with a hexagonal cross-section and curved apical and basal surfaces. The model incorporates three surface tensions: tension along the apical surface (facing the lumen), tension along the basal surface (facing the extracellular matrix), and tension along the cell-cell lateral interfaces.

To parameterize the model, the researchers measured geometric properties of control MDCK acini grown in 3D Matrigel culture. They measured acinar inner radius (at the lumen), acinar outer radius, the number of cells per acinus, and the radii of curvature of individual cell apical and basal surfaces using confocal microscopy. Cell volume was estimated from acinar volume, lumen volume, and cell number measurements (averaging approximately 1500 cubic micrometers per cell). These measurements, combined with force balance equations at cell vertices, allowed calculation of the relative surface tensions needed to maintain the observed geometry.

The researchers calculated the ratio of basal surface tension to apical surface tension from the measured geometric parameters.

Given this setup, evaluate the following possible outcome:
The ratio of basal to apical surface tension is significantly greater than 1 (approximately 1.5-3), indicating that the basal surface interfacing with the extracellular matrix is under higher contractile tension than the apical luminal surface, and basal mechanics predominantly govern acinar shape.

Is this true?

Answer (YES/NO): NO